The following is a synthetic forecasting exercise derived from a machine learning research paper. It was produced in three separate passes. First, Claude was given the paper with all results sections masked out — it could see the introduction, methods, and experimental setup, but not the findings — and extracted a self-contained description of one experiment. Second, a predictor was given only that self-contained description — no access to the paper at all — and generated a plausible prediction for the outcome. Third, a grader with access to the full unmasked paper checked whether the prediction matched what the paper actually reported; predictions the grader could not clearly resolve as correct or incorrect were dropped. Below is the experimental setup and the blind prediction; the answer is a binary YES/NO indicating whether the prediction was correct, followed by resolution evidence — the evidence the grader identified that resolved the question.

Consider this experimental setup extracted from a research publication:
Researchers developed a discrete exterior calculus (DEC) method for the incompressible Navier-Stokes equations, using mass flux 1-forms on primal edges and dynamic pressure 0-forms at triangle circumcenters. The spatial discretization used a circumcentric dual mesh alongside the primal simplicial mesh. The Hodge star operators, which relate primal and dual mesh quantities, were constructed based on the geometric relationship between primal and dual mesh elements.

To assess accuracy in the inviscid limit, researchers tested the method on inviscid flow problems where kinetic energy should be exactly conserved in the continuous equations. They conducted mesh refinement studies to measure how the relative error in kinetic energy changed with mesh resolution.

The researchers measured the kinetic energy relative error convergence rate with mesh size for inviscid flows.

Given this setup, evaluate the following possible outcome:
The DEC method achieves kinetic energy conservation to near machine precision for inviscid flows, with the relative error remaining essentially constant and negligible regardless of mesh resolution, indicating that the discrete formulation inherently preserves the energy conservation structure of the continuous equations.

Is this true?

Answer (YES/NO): NO